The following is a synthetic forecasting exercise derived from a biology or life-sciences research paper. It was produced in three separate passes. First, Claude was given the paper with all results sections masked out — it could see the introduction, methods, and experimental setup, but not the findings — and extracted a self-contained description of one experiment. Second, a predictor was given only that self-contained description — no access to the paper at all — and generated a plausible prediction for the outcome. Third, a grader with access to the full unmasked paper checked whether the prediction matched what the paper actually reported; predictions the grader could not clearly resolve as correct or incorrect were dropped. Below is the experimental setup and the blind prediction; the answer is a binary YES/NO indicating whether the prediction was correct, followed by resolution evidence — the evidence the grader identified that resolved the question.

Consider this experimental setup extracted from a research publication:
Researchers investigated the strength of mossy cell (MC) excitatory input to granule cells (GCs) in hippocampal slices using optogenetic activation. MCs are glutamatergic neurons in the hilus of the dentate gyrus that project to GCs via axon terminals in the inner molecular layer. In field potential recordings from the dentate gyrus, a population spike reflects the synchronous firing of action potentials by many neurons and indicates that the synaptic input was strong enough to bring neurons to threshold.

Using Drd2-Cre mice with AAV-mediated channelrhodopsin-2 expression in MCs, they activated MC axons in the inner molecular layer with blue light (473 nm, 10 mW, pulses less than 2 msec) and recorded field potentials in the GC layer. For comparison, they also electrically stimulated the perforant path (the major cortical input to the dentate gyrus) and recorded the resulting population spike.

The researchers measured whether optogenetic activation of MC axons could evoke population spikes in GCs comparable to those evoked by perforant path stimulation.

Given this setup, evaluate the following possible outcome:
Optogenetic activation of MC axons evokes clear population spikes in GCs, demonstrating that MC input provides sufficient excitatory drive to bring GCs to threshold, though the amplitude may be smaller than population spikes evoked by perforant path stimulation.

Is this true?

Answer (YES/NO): NO